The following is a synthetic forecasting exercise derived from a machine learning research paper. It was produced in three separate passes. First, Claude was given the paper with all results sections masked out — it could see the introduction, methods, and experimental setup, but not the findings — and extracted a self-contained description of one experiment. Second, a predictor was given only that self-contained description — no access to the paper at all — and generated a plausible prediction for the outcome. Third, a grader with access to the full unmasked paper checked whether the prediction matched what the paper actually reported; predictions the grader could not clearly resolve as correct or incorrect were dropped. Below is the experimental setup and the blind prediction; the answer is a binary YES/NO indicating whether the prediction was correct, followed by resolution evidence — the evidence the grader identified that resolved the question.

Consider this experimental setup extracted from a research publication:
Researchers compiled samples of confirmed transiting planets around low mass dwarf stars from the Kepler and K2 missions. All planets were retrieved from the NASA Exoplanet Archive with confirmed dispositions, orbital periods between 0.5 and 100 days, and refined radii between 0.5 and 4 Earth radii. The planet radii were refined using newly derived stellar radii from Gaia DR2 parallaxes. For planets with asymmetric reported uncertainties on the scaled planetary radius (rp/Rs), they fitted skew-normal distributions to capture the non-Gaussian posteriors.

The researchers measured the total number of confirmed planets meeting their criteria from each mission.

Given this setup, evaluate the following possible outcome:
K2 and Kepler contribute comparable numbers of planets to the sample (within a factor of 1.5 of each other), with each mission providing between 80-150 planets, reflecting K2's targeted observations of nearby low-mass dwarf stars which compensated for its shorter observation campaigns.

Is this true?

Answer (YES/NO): NO